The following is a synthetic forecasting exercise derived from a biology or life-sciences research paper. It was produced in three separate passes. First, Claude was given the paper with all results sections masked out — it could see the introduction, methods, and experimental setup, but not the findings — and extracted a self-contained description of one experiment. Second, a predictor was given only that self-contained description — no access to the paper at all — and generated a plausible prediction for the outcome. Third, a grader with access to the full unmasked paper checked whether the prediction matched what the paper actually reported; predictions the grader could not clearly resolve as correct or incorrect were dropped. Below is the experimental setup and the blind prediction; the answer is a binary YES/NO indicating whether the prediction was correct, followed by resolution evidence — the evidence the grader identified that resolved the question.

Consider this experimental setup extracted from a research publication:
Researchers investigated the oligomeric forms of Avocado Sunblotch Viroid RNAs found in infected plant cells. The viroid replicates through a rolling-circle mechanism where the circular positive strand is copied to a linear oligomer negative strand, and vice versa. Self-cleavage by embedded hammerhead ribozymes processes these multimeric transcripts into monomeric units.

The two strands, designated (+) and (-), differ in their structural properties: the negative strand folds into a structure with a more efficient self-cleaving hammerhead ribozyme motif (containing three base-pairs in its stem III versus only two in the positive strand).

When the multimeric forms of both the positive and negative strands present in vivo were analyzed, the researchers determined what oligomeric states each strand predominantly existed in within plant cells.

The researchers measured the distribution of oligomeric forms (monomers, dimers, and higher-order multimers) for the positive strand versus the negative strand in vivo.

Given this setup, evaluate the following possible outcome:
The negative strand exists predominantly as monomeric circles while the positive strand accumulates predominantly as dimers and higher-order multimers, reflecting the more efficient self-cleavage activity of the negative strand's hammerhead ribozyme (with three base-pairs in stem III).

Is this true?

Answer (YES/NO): NO